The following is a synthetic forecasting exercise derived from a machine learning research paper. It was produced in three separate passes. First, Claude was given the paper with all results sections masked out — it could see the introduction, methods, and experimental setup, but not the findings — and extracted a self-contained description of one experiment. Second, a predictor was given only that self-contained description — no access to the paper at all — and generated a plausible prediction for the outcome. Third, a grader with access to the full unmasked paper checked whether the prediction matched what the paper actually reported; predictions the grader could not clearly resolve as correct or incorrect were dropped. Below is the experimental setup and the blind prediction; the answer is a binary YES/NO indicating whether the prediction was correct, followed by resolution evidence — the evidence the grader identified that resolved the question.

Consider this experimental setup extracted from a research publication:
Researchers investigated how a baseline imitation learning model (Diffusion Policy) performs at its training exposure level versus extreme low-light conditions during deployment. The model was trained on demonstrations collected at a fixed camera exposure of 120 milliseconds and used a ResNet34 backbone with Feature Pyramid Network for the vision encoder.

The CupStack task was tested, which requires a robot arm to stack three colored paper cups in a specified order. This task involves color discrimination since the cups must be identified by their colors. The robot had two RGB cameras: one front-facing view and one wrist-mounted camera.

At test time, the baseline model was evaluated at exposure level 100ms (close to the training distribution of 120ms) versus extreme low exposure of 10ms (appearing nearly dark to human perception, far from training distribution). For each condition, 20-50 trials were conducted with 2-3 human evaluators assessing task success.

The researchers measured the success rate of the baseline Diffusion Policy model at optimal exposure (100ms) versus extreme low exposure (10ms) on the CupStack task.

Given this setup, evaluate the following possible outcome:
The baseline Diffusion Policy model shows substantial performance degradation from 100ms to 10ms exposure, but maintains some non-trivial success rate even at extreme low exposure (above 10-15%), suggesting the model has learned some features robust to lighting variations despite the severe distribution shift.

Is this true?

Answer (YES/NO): NO